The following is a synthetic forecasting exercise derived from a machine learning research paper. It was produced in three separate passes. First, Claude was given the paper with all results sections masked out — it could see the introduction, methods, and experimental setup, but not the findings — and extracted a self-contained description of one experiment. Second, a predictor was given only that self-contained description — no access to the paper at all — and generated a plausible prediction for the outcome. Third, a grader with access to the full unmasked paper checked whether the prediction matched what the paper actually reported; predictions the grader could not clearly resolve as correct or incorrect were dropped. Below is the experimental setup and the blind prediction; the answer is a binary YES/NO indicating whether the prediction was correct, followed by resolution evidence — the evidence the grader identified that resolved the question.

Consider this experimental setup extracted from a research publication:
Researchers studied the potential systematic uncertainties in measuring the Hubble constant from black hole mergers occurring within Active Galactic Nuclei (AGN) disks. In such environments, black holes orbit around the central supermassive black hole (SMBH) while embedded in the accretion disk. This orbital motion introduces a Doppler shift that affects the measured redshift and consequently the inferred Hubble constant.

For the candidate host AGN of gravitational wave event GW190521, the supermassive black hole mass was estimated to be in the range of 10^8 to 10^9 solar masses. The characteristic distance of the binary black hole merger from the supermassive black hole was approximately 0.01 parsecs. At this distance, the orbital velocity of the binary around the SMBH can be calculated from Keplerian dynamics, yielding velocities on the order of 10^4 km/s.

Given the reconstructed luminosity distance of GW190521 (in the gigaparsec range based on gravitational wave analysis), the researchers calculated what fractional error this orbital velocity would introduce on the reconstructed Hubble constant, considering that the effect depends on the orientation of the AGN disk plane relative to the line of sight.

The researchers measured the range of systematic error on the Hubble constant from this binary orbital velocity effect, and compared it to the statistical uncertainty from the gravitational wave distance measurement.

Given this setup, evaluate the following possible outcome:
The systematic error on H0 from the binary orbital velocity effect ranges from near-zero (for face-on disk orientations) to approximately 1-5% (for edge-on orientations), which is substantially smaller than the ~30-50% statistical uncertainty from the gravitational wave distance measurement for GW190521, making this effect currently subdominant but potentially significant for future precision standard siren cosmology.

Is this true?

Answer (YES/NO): NO